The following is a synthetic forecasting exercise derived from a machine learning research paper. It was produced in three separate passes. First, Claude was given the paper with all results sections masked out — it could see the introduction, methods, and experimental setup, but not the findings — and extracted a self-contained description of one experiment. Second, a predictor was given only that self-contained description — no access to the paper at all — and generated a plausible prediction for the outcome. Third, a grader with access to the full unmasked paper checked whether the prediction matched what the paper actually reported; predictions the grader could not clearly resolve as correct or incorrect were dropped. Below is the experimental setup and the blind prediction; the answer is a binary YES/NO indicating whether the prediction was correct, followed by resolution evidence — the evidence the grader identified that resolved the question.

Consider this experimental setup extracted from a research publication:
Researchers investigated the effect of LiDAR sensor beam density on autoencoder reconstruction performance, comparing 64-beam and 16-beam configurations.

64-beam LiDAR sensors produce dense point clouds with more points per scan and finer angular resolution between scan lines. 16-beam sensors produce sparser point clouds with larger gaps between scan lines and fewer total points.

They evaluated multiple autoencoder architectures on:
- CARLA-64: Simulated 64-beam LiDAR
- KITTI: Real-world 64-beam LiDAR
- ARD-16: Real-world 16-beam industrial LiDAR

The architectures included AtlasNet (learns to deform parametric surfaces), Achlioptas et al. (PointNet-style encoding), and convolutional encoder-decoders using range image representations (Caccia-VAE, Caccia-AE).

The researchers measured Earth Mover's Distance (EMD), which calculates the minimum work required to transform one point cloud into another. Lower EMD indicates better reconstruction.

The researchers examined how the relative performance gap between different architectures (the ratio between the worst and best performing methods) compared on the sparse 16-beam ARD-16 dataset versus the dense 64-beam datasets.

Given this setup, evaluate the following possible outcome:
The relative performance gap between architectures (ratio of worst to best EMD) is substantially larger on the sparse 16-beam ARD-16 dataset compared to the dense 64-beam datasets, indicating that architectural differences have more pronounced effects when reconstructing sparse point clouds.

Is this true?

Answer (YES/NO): NO